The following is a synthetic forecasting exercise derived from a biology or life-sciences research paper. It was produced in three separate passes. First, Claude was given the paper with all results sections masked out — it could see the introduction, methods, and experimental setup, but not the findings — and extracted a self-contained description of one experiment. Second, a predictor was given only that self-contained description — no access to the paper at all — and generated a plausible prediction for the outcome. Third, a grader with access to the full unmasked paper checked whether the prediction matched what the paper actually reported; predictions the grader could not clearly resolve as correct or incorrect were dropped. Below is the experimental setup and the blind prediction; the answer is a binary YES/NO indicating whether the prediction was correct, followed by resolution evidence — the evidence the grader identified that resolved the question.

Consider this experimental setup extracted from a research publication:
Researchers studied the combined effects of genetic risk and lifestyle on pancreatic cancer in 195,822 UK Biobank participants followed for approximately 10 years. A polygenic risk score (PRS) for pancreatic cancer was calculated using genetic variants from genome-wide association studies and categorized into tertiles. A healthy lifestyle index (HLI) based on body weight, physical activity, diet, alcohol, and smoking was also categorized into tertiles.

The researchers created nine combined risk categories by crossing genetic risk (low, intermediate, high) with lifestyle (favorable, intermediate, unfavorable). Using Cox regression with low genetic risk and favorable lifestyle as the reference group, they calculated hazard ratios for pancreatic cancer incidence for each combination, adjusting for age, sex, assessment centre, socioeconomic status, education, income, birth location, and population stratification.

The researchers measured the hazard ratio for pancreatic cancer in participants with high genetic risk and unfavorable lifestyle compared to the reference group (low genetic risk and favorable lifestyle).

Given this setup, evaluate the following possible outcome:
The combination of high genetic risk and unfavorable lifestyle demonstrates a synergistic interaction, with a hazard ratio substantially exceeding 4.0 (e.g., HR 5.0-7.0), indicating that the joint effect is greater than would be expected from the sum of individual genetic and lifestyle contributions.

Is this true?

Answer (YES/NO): NO